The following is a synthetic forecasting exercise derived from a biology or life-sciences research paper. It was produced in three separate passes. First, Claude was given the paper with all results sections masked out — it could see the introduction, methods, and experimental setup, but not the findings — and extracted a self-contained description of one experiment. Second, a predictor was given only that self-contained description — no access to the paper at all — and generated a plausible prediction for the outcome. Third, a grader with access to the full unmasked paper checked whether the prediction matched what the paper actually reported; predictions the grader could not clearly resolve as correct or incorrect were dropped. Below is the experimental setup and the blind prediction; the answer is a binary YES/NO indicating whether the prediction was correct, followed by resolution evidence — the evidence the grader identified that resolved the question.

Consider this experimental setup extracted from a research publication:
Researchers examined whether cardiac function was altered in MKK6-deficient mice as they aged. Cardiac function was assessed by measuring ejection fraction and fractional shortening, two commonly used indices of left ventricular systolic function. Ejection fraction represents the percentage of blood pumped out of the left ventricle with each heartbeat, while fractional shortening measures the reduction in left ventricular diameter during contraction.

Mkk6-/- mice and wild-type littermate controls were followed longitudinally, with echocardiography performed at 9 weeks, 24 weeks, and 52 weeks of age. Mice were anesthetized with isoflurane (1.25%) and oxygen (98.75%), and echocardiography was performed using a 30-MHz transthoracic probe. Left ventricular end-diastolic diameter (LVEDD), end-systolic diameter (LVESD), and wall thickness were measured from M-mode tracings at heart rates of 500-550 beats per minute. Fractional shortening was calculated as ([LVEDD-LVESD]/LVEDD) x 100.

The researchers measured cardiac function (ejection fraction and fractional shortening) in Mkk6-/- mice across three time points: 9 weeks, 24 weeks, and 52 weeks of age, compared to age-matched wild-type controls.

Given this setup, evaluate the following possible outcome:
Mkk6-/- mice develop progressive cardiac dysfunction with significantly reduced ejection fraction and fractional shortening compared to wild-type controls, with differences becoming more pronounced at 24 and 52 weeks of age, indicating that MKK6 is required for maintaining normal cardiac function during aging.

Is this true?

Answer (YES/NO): YES